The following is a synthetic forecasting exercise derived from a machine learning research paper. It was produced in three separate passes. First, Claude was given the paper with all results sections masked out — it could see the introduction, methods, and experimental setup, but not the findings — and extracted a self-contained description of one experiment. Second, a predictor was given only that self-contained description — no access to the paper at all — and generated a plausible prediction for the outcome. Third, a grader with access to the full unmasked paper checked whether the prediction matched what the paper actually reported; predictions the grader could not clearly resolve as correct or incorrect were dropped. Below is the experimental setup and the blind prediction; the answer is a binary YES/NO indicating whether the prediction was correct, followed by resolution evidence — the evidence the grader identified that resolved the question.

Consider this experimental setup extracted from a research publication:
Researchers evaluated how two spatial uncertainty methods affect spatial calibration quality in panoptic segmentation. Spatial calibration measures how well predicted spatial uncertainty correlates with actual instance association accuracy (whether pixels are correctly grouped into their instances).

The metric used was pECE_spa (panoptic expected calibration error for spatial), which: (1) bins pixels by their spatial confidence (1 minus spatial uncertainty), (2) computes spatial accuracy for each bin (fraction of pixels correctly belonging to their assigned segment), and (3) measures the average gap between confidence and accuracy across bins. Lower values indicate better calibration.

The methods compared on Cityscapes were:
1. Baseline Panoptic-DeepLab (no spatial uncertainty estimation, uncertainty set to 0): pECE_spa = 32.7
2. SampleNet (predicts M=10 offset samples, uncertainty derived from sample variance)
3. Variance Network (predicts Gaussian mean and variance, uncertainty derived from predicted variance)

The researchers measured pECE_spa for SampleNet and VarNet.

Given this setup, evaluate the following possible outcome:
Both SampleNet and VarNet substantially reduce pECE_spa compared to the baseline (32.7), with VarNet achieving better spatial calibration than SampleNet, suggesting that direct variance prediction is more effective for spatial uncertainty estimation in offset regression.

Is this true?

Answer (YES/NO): NO